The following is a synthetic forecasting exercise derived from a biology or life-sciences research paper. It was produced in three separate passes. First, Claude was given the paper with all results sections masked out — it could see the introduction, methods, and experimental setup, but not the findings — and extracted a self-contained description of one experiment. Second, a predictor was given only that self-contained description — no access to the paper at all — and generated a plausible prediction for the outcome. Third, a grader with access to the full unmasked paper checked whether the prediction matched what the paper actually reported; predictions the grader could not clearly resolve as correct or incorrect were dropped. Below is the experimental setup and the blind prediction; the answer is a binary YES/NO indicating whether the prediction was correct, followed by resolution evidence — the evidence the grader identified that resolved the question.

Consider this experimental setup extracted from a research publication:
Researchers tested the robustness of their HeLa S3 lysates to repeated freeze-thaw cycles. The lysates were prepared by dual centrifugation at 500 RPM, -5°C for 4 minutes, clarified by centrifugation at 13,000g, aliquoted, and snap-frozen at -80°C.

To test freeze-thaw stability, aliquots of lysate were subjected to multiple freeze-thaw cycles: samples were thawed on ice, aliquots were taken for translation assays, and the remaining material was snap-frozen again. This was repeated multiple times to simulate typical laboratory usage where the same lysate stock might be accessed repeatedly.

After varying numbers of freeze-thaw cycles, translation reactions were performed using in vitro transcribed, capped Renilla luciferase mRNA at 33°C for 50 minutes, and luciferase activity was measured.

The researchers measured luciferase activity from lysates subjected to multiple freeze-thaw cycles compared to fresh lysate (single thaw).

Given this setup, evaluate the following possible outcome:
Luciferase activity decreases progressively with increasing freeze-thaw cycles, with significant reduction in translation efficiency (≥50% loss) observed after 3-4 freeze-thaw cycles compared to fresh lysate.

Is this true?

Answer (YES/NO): NO